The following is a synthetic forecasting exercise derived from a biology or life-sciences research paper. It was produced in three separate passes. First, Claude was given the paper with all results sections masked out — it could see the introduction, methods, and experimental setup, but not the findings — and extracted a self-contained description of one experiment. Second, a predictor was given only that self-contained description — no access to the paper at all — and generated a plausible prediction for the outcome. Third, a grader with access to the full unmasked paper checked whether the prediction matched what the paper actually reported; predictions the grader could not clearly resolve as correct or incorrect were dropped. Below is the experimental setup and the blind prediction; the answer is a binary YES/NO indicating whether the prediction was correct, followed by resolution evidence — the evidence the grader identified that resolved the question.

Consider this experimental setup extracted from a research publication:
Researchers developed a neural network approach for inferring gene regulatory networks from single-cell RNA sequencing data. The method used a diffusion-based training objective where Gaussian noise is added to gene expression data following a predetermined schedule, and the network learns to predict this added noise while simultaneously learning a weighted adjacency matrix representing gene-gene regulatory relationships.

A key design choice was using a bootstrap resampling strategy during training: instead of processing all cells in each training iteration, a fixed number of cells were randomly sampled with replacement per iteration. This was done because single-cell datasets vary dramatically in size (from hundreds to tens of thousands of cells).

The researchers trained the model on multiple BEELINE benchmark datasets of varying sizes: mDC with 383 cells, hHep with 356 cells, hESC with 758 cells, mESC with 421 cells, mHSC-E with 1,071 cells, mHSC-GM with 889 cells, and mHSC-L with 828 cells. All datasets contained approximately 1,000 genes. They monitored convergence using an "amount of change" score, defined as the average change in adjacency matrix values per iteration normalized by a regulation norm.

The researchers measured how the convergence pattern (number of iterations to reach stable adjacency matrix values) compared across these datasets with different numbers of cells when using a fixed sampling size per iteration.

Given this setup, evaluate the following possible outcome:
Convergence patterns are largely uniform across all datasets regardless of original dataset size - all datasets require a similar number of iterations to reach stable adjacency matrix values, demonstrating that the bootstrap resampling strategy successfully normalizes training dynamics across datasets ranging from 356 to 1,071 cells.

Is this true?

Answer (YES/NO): YES